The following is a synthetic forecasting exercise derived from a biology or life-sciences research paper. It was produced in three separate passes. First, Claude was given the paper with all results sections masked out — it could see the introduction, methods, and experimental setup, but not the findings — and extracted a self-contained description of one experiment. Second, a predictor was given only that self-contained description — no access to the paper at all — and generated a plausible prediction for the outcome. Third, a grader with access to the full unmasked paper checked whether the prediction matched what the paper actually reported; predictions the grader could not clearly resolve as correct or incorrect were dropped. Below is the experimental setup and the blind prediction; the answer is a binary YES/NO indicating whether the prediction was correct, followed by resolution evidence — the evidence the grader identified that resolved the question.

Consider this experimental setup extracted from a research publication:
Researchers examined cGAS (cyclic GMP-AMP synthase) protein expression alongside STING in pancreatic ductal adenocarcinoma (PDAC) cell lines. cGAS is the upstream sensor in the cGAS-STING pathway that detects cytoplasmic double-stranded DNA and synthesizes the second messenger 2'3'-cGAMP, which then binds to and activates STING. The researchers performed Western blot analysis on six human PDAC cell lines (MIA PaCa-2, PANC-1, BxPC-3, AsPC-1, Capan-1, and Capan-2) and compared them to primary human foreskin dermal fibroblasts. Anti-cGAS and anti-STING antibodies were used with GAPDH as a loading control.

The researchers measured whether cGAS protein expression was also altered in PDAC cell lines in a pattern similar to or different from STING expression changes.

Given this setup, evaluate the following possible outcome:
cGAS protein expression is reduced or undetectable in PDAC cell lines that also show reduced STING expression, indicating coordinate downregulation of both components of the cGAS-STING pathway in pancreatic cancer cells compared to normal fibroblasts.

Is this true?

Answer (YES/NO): NO